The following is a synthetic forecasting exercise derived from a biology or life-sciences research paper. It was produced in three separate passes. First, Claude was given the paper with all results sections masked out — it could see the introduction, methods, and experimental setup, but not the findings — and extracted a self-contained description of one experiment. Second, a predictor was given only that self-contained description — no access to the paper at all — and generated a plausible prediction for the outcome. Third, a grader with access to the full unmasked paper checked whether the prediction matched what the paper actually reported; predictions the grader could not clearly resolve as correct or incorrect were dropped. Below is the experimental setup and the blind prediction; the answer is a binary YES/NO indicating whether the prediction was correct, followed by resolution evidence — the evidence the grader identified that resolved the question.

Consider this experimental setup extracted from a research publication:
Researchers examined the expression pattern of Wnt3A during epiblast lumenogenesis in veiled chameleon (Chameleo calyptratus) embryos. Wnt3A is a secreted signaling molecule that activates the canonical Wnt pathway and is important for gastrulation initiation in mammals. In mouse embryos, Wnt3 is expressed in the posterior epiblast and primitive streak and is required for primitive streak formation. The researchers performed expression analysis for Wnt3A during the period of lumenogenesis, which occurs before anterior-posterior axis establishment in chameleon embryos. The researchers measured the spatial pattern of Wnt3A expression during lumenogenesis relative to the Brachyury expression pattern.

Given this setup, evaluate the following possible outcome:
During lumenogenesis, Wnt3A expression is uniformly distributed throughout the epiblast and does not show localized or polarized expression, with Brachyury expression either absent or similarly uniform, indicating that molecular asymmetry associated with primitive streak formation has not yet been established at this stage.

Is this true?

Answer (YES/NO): NO